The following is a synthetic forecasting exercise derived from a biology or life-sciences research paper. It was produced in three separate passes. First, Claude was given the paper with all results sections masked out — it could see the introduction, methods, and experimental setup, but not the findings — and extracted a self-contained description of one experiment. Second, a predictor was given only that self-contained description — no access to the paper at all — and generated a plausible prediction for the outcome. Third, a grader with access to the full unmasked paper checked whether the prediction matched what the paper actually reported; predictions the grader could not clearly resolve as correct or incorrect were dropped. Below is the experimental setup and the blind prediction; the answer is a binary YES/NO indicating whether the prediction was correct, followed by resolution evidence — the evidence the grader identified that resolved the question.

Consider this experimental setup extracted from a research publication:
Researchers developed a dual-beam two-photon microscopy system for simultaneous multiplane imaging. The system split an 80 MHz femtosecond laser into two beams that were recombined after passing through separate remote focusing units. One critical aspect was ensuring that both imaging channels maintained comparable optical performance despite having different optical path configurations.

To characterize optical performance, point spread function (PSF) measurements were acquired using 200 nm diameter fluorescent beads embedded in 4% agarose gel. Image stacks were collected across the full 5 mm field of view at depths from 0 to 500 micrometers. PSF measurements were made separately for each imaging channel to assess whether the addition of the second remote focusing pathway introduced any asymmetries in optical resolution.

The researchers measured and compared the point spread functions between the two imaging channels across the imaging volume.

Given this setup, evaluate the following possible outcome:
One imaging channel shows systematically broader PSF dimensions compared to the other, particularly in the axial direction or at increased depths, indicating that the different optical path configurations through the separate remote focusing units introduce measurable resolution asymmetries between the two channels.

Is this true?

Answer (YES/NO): NO